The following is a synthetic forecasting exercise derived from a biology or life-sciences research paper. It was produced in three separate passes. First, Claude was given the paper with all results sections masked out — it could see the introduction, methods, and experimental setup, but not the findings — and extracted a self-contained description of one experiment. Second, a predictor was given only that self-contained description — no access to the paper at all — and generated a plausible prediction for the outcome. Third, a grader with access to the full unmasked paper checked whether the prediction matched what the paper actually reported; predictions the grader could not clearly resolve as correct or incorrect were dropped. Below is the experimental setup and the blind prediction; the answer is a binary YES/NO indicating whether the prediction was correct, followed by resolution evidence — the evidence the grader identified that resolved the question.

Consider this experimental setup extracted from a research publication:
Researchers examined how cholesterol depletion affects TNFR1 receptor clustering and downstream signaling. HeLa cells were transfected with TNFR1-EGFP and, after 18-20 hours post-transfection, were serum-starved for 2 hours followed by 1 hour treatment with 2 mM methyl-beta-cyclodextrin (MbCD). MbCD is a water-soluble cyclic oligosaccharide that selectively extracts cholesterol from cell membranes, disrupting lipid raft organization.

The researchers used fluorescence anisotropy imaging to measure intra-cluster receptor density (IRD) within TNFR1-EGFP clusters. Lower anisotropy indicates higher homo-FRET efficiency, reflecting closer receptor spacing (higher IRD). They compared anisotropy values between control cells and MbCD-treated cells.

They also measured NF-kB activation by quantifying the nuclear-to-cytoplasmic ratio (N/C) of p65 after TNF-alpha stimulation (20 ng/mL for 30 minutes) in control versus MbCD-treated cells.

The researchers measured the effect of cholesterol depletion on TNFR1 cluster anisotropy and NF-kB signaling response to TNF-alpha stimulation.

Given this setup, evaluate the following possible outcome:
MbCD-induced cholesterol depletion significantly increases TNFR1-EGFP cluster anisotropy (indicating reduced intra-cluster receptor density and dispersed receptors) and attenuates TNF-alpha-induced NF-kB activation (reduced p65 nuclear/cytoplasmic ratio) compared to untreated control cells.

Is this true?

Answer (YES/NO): YES